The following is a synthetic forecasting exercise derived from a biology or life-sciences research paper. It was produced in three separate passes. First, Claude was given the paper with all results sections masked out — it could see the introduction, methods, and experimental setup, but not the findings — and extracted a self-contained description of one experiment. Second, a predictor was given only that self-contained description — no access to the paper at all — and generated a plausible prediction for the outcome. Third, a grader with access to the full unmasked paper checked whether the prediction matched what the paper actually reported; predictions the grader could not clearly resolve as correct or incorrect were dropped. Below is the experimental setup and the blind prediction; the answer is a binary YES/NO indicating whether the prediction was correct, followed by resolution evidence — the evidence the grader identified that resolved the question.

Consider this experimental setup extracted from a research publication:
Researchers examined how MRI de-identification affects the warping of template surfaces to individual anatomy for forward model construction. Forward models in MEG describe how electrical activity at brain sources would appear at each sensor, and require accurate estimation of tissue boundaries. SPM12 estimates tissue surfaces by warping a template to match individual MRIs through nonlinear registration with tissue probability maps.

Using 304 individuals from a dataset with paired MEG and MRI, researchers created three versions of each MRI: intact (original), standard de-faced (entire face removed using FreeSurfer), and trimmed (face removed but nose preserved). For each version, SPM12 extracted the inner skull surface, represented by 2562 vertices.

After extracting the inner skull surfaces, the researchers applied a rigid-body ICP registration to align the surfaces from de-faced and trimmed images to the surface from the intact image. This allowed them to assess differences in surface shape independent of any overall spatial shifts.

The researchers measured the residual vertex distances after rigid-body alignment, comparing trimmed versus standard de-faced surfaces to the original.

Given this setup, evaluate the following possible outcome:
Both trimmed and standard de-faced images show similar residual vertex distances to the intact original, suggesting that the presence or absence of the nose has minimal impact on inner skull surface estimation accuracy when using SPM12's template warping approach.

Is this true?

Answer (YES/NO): NO